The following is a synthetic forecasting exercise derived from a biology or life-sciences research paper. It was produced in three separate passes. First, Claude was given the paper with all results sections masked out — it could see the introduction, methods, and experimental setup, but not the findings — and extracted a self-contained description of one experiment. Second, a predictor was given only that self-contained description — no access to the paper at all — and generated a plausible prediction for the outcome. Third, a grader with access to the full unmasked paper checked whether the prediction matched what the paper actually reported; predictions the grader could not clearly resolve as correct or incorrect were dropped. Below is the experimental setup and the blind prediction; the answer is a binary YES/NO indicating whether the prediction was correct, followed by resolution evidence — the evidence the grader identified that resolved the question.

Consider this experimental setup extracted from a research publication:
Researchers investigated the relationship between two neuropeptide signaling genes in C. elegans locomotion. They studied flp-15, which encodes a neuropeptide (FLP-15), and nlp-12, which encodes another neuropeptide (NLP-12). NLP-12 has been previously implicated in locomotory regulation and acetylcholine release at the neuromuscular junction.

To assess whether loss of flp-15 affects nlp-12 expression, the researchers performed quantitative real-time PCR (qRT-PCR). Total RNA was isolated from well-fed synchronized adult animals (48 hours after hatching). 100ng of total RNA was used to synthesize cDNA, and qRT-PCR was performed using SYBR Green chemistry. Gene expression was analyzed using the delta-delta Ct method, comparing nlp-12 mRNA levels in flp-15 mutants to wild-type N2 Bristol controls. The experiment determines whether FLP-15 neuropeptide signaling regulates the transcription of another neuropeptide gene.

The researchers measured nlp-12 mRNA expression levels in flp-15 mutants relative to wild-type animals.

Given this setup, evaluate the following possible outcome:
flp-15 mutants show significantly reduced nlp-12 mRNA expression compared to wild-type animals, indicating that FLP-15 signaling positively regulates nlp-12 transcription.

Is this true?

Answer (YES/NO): NO